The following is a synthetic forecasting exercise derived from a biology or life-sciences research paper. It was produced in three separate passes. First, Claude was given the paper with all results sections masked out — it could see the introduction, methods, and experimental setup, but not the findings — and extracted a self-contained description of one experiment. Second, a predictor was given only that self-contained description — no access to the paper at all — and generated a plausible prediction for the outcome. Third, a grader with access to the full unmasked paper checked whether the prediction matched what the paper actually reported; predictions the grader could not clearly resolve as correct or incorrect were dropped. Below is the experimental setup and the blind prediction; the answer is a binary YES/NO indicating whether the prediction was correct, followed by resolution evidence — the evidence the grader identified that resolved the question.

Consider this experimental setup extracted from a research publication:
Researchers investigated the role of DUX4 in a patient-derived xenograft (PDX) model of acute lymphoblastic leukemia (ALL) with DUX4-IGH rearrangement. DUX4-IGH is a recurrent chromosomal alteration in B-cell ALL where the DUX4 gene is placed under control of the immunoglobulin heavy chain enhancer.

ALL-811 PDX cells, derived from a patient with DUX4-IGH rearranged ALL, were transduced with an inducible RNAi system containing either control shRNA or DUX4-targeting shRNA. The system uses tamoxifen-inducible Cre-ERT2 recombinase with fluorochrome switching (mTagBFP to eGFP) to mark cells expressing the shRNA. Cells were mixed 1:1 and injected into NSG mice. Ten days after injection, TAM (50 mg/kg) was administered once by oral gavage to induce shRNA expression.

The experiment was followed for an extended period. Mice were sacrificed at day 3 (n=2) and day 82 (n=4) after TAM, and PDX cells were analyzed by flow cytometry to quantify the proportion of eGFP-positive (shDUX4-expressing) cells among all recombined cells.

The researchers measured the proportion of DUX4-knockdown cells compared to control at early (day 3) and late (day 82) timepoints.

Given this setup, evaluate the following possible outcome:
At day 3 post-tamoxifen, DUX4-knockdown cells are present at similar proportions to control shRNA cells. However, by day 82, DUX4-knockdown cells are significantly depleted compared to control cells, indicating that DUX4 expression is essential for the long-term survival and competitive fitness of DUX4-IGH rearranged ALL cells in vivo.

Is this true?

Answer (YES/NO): YES